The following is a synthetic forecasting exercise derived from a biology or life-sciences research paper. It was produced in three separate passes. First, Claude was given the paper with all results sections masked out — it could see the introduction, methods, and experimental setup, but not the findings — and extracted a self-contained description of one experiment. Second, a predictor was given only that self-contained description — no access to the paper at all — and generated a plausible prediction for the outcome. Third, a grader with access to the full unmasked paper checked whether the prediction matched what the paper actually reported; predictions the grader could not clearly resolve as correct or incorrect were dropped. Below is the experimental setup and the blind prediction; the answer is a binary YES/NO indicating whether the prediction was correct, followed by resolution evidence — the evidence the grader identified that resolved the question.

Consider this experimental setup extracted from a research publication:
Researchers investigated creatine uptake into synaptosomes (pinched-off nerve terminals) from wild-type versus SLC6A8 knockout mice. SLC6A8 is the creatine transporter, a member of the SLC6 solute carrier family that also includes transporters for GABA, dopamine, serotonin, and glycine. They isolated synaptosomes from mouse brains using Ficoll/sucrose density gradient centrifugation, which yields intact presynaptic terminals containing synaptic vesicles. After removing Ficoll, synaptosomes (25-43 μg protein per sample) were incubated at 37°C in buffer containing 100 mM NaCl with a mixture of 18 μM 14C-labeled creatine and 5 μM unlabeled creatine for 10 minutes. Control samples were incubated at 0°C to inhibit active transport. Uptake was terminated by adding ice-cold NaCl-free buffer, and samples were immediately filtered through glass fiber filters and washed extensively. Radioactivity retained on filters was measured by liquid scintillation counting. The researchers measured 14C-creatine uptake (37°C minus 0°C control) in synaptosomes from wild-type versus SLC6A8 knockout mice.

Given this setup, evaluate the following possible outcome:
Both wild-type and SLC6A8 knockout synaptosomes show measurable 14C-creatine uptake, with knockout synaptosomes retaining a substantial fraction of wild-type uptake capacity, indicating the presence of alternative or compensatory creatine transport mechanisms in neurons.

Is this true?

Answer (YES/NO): NO